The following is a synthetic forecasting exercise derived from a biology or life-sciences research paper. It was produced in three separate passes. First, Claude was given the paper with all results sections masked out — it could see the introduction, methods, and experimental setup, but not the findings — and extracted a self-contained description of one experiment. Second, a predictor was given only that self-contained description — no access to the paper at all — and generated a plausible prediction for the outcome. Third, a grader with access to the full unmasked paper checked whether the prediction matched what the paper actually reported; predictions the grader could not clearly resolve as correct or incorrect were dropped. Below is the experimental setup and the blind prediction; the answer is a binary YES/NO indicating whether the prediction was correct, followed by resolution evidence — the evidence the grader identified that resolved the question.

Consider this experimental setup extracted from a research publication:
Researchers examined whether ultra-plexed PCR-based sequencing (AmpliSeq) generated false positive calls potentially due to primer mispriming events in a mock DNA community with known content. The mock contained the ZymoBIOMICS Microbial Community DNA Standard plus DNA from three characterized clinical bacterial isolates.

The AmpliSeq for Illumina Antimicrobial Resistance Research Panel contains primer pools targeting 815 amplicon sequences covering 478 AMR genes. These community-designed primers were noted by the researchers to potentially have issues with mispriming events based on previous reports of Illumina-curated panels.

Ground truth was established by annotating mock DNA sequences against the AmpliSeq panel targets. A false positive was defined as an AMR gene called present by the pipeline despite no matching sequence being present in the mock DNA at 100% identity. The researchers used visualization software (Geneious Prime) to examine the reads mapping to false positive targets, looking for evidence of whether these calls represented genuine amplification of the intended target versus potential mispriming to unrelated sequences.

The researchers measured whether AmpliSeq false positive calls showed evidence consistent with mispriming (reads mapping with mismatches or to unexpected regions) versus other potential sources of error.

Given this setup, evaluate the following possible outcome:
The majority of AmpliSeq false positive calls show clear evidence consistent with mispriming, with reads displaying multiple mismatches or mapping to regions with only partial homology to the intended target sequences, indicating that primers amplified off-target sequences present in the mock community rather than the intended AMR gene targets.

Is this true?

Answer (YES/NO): NO